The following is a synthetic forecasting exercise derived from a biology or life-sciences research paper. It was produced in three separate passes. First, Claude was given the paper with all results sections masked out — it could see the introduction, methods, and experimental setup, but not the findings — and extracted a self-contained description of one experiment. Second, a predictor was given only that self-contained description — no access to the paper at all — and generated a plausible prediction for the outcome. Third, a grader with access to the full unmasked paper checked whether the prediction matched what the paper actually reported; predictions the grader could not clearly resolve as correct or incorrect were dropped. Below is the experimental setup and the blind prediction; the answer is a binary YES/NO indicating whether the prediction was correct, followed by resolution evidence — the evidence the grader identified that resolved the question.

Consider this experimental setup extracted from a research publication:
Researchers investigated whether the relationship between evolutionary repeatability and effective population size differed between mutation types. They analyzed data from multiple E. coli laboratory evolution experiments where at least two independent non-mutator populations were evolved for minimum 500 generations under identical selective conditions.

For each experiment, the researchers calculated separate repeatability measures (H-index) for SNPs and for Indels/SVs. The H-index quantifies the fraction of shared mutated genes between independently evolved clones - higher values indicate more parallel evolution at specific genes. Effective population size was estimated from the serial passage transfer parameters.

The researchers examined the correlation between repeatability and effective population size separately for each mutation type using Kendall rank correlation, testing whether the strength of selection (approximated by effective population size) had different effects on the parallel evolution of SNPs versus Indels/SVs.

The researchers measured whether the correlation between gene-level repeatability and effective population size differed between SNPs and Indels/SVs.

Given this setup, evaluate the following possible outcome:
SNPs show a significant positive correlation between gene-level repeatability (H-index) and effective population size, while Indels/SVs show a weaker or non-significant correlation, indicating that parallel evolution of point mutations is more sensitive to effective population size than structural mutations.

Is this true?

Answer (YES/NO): YES